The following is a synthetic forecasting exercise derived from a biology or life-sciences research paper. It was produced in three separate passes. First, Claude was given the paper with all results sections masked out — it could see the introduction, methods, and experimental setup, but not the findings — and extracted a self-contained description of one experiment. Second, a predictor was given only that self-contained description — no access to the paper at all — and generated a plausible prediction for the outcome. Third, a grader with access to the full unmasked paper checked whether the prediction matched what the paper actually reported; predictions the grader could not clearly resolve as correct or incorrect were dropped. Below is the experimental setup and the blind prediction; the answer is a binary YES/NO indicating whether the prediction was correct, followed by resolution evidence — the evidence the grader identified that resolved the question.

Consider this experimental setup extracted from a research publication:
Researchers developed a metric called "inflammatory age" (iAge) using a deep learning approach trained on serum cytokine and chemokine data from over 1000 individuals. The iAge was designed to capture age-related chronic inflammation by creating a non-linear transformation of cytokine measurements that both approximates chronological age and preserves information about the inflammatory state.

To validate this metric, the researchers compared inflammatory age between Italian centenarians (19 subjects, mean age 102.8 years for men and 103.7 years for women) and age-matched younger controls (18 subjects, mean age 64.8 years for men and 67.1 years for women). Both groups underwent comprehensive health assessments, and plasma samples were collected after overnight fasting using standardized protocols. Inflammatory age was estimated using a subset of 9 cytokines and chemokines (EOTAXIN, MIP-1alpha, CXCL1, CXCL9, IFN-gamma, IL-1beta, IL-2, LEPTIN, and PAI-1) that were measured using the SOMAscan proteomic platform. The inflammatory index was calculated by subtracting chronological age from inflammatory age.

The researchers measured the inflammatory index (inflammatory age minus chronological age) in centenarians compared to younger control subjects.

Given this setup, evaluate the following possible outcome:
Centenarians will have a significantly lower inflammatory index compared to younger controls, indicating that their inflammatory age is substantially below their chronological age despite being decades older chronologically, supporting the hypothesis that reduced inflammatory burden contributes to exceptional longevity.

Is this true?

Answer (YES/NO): YES